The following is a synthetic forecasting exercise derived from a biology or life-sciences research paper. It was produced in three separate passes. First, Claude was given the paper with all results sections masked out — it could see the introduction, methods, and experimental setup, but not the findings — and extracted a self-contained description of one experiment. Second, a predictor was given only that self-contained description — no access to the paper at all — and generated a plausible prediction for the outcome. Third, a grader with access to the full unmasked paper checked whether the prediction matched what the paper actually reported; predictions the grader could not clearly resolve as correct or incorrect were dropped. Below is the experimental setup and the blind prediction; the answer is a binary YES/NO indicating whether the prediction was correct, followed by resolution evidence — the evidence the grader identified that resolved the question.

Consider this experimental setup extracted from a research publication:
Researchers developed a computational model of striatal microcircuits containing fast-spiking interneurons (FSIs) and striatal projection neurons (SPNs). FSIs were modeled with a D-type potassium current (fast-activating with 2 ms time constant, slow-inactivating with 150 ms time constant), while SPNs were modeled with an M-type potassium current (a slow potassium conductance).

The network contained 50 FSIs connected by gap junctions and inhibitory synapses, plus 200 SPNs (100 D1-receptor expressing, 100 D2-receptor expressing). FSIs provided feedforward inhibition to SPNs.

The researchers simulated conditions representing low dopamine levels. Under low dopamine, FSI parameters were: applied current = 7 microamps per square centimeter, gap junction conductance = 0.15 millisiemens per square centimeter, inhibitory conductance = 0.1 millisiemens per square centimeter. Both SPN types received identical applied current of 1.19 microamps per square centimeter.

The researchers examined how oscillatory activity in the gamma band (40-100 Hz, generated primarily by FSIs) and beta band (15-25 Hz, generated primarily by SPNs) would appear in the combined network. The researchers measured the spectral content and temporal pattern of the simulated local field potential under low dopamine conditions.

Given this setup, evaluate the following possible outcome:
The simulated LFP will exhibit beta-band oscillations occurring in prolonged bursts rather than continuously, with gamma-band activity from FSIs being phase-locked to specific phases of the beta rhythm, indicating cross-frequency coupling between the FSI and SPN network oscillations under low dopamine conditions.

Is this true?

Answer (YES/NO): NO